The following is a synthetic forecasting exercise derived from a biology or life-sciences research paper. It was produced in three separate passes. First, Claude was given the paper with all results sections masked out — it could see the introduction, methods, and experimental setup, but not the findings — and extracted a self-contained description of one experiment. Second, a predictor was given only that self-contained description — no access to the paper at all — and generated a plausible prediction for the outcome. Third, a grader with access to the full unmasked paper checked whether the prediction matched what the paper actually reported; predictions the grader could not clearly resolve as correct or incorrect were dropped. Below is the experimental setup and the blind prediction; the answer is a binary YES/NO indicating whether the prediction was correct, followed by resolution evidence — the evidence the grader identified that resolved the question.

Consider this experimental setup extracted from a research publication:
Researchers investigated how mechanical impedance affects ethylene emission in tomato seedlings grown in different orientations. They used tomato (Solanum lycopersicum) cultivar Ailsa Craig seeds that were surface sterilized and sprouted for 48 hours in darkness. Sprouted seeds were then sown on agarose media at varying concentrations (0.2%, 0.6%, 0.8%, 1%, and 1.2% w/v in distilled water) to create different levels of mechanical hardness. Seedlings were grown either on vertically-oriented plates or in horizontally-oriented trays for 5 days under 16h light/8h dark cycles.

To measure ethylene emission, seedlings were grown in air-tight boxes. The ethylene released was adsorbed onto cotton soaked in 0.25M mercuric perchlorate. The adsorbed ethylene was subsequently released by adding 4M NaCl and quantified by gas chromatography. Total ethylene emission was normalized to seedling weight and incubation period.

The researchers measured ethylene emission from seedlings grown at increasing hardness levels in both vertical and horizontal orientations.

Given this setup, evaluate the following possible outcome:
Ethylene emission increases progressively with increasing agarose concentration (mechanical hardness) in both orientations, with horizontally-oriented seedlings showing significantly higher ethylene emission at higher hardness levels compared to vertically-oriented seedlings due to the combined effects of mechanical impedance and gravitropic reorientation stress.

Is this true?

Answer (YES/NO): NO